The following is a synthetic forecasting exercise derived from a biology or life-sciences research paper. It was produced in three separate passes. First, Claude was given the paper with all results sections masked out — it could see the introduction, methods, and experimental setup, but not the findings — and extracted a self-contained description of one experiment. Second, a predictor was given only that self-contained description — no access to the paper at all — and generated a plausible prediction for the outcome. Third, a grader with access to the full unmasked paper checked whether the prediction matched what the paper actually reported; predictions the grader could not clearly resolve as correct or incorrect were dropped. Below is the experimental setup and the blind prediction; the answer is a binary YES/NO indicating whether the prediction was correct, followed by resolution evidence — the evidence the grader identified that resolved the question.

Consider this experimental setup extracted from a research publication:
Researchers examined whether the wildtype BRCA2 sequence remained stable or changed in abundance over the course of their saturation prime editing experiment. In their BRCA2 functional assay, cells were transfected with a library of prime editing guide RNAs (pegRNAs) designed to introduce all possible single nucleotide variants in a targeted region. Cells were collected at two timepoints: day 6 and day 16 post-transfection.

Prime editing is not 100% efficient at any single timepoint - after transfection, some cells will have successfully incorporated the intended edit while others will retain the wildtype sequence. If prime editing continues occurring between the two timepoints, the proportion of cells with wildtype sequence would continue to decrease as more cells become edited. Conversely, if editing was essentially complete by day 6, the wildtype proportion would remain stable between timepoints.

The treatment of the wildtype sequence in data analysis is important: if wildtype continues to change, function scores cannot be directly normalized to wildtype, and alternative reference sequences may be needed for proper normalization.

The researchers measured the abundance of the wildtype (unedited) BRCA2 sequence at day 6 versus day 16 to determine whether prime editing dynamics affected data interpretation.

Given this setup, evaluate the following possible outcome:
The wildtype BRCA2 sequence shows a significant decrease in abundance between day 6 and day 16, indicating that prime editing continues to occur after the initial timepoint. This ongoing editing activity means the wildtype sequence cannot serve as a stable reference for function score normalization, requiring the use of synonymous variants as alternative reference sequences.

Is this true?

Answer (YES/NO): YES